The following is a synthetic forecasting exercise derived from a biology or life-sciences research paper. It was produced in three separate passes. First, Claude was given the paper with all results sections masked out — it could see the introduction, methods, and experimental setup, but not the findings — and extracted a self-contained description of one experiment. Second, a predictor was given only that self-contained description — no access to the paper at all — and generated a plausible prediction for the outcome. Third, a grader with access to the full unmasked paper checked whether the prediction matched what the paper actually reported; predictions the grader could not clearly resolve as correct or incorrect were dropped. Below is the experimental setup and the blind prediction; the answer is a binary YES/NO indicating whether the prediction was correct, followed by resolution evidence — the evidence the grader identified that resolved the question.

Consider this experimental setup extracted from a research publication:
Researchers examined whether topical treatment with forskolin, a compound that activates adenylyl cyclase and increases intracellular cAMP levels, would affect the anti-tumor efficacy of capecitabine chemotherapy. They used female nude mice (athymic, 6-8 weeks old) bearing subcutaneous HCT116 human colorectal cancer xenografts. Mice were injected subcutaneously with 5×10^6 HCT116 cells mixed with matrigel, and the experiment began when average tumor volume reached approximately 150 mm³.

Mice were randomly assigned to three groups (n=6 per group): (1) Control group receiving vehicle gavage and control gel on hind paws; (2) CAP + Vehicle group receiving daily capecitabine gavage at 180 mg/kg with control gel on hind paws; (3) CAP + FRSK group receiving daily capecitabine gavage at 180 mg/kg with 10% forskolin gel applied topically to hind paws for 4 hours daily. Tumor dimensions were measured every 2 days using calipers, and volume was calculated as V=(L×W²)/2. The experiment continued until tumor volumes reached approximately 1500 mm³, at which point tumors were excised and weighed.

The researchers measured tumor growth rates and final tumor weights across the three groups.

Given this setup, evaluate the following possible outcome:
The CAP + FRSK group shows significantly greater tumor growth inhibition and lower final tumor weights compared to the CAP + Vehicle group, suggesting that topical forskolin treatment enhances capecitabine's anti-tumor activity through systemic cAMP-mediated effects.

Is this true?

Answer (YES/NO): NO